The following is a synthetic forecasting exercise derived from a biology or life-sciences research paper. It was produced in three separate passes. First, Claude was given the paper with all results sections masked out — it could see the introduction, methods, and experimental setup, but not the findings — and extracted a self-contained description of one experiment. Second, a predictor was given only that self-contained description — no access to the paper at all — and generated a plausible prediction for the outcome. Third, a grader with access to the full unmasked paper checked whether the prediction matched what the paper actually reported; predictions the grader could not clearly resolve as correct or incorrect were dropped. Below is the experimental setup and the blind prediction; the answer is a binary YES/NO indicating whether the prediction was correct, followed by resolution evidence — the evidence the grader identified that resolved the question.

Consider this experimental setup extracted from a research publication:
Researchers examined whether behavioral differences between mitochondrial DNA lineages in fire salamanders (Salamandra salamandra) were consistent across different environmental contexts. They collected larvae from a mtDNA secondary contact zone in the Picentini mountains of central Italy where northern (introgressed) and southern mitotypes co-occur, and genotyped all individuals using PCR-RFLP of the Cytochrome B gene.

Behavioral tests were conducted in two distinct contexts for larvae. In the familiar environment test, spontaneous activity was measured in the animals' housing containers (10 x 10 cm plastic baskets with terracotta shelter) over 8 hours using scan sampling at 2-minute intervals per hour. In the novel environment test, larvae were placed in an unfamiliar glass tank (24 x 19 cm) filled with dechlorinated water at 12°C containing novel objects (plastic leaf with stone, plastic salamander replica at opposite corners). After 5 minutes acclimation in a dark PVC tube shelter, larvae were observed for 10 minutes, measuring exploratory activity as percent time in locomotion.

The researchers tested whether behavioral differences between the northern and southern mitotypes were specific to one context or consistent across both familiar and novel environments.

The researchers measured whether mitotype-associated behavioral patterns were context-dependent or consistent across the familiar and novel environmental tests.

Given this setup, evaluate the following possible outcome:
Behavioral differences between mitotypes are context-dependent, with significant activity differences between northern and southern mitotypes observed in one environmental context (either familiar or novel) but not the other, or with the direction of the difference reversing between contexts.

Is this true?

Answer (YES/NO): NO